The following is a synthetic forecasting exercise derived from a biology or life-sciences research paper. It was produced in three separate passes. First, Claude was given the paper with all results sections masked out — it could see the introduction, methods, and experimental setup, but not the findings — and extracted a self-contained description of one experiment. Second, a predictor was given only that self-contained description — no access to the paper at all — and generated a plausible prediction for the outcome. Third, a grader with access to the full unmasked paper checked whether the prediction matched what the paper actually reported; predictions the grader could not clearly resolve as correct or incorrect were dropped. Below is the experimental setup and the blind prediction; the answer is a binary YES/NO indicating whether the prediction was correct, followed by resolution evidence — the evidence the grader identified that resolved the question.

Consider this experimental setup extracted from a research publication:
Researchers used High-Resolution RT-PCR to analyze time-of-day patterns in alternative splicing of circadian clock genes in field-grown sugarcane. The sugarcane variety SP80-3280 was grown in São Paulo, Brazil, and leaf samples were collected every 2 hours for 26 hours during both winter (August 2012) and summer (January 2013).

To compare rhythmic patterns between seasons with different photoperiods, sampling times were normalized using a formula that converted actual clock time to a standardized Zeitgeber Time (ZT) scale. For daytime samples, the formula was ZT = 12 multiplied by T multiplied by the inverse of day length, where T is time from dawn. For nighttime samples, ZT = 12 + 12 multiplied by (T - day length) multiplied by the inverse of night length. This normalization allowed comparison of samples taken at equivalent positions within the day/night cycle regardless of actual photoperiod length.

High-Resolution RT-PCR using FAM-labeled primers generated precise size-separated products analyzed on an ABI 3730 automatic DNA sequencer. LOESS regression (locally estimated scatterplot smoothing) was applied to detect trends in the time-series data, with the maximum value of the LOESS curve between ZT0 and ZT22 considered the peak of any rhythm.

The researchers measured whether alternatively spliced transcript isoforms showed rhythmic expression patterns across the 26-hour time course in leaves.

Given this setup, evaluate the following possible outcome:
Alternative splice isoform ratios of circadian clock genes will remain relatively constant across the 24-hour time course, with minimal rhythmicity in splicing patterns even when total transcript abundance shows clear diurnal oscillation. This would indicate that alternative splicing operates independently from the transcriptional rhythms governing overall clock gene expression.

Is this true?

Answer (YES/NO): NO